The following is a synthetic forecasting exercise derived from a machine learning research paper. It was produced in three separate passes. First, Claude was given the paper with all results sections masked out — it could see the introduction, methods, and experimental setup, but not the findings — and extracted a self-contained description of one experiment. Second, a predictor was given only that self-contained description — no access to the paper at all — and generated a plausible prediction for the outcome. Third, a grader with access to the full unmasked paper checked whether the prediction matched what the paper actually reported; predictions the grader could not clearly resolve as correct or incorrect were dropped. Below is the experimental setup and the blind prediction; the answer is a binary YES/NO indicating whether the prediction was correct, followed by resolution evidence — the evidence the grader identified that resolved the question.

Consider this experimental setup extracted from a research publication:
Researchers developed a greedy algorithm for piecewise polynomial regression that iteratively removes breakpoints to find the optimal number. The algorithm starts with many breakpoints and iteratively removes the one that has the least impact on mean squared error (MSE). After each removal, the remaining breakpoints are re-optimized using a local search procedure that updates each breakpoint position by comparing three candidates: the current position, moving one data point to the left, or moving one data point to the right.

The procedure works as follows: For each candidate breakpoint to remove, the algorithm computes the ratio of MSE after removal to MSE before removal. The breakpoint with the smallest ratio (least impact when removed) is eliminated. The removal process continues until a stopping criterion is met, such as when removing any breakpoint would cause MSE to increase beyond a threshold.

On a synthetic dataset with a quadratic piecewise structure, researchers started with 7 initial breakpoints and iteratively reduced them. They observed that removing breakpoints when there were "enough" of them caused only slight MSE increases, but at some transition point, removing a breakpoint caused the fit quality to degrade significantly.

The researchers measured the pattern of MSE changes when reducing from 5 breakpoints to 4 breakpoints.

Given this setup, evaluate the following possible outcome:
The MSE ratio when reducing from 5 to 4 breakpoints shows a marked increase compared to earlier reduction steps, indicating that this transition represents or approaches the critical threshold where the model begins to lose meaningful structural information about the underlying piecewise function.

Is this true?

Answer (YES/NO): YES